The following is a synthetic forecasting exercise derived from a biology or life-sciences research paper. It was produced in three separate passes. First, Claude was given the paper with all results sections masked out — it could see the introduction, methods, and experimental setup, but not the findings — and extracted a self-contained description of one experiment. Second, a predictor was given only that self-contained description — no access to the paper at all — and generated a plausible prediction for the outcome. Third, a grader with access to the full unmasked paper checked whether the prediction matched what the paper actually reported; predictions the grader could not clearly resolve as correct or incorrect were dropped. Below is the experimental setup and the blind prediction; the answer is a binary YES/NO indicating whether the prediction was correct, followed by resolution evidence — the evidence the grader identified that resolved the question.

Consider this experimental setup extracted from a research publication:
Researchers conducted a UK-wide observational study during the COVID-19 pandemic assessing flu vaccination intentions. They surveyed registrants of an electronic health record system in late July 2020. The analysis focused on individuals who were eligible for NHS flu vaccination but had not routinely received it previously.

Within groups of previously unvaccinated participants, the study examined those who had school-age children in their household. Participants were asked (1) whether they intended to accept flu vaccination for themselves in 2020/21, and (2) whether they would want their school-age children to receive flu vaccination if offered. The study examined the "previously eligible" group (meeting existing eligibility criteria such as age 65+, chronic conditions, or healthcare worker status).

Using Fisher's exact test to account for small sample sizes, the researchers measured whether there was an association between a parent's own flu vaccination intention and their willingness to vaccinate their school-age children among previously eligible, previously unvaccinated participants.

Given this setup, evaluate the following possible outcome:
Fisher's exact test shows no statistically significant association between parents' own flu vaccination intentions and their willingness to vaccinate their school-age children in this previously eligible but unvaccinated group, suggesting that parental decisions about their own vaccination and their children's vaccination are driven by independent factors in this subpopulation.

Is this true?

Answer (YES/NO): NO